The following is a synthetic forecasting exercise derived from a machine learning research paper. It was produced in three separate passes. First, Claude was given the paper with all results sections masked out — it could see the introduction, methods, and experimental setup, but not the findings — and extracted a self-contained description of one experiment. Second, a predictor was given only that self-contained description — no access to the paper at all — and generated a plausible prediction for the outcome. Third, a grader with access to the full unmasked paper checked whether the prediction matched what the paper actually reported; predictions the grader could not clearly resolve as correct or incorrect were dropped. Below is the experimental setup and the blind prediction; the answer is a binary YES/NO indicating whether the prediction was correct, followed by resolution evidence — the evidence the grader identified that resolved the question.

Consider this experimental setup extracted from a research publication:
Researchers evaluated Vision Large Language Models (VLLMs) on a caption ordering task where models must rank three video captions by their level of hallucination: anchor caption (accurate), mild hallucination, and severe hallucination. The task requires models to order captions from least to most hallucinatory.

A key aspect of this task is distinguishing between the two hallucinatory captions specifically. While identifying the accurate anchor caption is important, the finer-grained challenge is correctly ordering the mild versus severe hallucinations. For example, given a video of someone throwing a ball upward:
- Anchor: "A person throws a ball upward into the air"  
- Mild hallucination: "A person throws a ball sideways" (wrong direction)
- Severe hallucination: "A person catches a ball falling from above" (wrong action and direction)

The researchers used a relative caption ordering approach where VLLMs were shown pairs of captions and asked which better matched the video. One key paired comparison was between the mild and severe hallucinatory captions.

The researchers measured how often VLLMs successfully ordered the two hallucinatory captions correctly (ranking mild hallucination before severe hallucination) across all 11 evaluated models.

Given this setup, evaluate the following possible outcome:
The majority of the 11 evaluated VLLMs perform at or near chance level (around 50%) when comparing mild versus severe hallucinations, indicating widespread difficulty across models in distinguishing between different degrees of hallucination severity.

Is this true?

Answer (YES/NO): YES